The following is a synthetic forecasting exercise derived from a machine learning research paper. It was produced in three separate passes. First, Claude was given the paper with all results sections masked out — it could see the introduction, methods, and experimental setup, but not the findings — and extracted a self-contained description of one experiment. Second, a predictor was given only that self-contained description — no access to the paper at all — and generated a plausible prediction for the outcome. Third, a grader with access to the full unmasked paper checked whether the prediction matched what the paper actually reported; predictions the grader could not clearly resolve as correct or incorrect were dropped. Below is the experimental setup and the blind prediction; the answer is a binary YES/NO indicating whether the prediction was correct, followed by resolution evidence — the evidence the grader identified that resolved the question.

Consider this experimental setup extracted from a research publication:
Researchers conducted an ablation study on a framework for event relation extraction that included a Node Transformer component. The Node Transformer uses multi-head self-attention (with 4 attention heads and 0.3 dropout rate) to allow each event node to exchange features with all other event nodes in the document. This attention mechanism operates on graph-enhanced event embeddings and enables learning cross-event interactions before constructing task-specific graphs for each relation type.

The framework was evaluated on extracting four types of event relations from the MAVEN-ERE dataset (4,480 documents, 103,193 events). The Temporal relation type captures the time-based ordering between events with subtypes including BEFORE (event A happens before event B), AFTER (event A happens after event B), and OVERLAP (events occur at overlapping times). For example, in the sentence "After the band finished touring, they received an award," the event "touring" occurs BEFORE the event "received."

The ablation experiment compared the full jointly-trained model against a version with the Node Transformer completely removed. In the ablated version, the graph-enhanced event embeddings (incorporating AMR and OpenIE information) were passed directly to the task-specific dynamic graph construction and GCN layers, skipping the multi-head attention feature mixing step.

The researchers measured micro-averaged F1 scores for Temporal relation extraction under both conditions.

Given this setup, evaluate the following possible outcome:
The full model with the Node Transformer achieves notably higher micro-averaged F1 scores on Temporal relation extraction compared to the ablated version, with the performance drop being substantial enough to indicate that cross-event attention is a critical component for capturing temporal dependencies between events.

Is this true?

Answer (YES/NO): NO